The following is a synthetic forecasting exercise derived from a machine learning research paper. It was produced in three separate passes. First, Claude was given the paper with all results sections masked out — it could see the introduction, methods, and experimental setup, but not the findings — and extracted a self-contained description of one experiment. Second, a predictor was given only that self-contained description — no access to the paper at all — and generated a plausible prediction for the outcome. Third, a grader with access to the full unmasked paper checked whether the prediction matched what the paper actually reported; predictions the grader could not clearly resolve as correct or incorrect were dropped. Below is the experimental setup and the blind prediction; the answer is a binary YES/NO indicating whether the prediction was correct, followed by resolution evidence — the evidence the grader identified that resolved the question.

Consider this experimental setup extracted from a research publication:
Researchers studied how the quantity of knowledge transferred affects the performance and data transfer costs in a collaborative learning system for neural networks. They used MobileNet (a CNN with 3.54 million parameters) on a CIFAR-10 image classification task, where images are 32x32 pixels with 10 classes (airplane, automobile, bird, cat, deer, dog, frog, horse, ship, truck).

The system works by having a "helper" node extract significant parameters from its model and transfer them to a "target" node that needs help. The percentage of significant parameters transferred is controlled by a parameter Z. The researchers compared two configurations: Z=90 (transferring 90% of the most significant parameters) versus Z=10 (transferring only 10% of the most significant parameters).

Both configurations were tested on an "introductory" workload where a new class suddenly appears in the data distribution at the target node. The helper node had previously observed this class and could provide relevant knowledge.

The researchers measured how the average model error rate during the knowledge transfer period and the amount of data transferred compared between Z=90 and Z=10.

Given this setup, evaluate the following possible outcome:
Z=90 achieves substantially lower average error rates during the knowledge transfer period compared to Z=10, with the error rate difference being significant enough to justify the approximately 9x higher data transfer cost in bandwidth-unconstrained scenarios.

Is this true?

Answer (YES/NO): NO